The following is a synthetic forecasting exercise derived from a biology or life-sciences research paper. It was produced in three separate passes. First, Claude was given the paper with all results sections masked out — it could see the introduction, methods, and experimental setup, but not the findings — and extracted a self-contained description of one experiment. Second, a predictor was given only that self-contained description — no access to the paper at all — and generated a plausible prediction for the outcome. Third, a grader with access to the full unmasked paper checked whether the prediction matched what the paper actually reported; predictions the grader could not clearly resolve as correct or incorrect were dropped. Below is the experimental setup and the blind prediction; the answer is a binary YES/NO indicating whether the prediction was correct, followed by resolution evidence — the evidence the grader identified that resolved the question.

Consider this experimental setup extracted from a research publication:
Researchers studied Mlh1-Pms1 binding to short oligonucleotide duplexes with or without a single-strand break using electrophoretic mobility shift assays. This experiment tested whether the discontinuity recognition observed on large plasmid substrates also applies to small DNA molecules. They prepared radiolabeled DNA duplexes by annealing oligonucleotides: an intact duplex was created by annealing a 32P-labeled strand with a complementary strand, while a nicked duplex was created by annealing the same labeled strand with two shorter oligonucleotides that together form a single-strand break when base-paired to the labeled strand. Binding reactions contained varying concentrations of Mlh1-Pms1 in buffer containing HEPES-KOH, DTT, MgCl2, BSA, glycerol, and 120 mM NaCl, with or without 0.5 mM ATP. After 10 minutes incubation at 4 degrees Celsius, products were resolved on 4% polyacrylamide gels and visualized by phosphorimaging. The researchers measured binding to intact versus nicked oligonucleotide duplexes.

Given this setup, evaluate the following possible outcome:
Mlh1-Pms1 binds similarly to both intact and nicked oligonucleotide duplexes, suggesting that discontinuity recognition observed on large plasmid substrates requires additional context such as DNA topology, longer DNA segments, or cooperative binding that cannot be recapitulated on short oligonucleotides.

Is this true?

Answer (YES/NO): YES